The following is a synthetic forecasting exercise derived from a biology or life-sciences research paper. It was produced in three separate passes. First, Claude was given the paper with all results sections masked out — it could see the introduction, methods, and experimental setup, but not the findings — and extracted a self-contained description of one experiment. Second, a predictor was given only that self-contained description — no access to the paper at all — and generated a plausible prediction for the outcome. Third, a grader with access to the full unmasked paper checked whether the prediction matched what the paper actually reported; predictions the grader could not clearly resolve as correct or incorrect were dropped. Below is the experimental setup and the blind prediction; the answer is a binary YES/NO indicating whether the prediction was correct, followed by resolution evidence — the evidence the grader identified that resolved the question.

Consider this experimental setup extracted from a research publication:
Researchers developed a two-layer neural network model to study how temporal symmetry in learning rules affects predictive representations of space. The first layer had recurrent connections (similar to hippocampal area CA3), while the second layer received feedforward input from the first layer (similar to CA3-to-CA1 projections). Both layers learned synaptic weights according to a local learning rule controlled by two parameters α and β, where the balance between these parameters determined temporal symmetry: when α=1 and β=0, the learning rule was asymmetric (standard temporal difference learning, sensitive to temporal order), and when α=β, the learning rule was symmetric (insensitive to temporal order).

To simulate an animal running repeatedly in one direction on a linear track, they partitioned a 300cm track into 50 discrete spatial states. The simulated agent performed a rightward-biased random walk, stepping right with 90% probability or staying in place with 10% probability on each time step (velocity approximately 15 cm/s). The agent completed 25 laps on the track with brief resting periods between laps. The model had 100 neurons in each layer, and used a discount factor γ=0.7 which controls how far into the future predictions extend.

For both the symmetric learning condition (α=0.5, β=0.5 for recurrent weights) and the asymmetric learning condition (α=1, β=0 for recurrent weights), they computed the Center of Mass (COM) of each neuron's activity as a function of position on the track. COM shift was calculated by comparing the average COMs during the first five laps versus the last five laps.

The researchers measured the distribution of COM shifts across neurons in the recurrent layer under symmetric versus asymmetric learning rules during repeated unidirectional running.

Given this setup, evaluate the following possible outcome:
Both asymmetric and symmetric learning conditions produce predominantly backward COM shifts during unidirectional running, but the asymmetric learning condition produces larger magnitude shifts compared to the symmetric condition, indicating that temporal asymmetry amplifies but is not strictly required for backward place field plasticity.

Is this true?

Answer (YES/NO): NO